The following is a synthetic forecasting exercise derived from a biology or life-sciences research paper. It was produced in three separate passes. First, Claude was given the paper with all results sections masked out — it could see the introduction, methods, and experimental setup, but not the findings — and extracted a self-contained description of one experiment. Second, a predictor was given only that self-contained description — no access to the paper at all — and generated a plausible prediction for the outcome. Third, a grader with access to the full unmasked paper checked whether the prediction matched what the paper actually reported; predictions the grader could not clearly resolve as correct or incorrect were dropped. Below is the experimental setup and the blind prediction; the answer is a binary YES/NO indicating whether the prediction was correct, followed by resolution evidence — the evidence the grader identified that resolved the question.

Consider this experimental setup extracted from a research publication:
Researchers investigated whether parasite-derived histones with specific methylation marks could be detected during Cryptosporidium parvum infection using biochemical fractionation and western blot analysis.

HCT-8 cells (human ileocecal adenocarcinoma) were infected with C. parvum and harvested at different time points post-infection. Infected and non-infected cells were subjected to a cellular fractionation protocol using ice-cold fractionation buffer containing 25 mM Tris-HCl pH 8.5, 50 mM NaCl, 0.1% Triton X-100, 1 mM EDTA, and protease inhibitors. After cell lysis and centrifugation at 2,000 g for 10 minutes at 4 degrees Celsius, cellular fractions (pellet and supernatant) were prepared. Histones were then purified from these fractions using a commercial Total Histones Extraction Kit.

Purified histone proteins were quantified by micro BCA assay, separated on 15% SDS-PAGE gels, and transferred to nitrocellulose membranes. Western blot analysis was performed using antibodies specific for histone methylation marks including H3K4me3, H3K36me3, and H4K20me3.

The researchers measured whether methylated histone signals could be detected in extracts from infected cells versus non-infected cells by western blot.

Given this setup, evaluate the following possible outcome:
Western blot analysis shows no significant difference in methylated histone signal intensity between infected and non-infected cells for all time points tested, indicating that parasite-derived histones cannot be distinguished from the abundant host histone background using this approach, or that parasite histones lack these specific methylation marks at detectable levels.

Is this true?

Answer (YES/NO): NO